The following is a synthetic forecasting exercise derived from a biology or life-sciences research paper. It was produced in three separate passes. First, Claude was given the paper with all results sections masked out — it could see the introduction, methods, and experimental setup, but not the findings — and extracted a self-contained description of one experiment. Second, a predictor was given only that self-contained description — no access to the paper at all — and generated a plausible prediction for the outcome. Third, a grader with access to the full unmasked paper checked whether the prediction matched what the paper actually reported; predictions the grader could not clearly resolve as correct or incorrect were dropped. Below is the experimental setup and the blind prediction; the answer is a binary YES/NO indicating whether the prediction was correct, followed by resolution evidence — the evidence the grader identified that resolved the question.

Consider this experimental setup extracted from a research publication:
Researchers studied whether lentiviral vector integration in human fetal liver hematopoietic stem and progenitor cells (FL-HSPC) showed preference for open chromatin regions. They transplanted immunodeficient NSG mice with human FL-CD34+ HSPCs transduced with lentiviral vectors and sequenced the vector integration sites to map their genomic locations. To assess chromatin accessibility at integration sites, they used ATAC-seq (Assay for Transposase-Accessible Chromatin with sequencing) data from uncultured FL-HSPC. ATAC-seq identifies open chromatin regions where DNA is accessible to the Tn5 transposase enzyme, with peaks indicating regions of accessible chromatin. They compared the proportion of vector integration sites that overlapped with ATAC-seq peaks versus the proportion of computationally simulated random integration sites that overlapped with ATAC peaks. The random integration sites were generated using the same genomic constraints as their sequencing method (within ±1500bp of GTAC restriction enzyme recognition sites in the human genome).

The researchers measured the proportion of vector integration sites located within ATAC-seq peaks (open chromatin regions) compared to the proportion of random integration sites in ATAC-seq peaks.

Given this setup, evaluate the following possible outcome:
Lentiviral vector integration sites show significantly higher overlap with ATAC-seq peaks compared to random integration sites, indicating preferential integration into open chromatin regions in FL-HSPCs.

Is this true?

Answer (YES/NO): NO